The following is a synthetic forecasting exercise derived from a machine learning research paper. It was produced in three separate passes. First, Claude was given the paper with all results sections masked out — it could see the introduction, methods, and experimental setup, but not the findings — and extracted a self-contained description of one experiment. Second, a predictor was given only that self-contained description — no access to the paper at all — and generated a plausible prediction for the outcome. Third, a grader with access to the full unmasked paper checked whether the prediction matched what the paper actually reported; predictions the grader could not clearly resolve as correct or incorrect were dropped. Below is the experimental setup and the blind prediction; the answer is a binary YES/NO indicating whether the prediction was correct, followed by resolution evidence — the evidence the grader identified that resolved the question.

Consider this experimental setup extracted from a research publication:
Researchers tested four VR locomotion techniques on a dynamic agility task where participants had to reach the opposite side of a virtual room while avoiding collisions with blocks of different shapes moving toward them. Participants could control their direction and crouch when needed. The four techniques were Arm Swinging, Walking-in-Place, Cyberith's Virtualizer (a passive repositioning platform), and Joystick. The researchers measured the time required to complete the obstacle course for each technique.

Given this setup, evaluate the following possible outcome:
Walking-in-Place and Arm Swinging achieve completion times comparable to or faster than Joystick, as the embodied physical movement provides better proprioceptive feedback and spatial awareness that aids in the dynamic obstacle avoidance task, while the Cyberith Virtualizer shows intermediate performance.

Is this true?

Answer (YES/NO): NO